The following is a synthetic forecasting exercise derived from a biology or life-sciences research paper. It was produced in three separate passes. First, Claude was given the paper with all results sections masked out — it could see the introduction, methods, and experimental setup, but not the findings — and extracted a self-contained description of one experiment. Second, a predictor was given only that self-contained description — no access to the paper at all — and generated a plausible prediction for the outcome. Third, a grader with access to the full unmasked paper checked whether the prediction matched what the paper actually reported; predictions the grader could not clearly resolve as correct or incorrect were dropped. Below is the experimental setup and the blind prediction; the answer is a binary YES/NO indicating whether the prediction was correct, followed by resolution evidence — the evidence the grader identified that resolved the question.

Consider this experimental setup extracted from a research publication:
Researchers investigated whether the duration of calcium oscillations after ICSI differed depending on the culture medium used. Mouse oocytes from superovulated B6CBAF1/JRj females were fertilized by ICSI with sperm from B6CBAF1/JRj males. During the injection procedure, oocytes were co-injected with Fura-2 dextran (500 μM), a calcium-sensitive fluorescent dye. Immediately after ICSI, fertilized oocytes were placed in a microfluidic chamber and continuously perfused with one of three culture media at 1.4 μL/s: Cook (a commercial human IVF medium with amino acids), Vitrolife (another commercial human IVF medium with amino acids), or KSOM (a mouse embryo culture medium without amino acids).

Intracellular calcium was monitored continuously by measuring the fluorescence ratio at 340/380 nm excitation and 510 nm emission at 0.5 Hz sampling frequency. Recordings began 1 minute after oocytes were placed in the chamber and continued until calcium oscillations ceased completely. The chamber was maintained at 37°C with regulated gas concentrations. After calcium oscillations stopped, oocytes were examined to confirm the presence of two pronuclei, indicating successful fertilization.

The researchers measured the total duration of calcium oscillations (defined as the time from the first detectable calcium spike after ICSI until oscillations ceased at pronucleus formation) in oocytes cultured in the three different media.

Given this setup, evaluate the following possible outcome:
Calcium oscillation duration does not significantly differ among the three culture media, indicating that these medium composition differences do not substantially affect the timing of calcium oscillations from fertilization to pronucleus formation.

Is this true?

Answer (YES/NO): NO